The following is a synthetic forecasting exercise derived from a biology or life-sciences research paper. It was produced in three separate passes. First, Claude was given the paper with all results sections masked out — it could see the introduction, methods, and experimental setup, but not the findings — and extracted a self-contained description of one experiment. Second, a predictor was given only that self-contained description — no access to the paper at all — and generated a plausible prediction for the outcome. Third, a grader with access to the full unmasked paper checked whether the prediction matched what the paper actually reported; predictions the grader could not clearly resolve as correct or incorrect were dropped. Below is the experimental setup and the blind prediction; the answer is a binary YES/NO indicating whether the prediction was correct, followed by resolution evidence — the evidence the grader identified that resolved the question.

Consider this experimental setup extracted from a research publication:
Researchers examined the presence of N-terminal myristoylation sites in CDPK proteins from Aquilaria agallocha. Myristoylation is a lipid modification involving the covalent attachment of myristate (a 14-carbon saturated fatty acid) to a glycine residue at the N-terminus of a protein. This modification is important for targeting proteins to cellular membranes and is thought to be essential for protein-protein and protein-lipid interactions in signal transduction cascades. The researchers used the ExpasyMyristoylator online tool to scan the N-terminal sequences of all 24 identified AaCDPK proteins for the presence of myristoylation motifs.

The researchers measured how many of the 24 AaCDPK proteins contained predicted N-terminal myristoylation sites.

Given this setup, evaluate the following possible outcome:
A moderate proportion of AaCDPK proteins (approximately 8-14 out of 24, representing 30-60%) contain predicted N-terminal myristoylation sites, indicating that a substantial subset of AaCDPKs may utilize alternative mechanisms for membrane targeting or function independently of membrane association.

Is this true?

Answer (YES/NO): YES